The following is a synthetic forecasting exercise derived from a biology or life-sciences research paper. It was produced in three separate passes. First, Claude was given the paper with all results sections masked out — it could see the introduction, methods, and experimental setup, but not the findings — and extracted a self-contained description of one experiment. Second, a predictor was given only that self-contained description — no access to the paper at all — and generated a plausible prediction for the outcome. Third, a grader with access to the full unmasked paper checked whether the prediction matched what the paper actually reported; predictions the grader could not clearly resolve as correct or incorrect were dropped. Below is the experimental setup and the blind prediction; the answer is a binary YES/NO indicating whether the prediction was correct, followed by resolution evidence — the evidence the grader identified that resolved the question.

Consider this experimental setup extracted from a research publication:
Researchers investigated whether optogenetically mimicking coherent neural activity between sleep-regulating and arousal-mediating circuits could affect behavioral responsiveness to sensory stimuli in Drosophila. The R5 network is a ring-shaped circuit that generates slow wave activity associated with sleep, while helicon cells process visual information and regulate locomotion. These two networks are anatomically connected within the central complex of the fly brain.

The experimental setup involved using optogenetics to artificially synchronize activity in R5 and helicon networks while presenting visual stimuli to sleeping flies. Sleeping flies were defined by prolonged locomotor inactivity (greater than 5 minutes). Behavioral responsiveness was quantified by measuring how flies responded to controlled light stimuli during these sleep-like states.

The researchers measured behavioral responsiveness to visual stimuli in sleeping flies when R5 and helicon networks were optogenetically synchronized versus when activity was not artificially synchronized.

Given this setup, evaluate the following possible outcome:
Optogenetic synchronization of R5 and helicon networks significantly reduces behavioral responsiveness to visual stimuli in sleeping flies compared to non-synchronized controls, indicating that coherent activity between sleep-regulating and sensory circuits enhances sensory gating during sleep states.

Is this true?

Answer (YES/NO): YES